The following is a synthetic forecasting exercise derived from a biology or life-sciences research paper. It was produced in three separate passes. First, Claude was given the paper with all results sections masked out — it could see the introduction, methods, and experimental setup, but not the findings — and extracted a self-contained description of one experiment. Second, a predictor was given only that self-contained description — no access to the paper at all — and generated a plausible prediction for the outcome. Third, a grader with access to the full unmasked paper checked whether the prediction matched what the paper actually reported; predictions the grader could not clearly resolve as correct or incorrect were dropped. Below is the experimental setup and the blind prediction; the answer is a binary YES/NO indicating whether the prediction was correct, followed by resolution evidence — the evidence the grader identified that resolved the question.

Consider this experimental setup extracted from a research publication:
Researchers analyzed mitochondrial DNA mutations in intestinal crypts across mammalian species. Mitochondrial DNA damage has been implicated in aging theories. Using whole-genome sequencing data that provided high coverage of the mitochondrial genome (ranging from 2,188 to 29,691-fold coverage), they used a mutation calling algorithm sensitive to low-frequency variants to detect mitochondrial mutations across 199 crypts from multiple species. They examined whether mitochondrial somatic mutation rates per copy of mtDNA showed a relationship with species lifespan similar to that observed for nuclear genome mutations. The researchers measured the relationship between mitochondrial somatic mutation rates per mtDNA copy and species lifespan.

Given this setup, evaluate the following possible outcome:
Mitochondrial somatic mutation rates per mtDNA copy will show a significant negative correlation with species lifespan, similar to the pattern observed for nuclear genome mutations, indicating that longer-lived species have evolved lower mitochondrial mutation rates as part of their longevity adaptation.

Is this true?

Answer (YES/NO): YES